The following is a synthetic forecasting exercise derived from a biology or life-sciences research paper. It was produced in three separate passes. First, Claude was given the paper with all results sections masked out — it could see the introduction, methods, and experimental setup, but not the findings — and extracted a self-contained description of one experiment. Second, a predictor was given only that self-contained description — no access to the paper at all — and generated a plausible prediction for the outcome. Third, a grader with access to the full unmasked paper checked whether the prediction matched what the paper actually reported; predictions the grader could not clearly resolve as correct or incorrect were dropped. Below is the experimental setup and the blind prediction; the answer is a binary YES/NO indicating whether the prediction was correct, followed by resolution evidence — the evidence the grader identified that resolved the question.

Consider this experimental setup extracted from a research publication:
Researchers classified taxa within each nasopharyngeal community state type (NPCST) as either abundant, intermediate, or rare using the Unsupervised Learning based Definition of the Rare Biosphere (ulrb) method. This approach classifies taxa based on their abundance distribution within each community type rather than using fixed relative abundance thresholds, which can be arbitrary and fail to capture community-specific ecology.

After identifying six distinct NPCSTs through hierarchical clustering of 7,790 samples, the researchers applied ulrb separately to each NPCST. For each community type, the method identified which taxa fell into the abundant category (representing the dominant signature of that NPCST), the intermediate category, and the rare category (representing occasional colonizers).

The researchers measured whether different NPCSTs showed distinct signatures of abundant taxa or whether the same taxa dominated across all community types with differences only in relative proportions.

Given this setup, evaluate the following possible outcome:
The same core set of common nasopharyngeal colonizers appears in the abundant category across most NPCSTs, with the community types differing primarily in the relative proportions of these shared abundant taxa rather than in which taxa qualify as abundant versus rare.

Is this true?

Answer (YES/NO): NO